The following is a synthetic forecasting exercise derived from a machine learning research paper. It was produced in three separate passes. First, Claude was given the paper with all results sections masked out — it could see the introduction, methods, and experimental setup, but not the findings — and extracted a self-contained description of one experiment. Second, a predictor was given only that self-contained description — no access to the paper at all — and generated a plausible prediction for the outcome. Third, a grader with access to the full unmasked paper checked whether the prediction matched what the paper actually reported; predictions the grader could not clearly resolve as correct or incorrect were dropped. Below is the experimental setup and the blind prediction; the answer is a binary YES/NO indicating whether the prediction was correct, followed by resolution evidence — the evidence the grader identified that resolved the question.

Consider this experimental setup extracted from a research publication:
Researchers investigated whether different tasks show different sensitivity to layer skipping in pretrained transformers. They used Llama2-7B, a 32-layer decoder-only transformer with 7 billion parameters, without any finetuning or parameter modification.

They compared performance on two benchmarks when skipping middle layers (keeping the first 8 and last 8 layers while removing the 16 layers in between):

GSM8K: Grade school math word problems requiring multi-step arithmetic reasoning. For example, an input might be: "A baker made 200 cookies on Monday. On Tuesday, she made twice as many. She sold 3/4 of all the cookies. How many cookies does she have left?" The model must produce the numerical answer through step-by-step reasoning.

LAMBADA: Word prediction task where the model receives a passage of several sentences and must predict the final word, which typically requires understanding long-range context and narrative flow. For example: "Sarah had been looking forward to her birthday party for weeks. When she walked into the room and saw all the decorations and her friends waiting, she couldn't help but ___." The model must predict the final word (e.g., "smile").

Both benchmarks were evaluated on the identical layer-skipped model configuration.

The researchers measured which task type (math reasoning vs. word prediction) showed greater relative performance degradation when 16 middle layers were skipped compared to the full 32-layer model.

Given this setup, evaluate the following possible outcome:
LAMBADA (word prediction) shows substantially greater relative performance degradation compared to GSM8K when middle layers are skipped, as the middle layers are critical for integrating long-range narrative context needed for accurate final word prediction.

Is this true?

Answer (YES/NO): NO